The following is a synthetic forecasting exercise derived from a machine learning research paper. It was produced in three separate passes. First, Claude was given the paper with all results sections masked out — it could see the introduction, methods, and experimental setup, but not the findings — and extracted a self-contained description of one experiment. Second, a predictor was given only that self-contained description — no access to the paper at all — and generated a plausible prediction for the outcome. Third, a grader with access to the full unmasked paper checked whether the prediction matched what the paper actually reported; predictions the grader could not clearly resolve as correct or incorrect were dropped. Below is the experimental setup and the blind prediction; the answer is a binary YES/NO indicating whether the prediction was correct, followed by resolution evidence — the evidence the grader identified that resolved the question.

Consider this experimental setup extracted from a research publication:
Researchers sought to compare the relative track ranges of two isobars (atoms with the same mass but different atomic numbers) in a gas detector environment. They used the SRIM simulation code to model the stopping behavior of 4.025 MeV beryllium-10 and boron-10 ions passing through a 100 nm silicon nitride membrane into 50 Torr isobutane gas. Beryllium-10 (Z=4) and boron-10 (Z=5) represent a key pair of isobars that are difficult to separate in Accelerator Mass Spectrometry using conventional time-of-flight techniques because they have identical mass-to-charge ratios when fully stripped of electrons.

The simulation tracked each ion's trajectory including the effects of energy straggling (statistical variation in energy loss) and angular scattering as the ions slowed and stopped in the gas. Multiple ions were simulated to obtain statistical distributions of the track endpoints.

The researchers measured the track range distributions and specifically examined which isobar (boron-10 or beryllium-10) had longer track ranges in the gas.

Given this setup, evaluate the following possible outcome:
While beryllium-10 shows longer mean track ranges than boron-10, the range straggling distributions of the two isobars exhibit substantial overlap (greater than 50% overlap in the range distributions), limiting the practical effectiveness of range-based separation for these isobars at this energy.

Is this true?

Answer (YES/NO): NO